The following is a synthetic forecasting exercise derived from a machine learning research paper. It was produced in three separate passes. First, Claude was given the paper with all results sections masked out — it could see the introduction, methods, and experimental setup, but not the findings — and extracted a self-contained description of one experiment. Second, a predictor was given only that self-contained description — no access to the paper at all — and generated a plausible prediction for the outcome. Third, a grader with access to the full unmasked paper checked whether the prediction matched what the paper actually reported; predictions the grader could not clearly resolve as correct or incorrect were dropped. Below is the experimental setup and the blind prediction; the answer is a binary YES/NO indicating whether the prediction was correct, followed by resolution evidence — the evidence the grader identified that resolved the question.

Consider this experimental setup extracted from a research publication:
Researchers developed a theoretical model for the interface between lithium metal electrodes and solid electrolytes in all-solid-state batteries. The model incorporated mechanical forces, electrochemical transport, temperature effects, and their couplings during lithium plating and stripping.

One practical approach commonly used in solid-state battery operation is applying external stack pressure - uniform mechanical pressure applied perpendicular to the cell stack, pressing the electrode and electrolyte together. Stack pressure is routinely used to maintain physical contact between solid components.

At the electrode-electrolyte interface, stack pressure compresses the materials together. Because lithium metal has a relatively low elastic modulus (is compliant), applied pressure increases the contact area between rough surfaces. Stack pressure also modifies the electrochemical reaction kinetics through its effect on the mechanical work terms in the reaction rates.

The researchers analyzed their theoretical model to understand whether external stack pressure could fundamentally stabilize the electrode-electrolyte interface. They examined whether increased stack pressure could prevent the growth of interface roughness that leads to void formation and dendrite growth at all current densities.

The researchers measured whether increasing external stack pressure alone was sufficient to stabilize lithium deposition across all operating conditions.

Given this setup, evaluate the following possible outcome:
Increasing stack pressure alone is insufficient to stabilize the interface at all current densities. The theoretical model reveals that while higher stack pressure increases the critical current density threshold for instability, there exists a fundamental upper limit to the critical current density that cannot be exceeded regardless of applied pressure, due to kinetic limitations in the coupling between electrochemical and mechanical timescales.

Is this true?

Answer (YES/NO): NO